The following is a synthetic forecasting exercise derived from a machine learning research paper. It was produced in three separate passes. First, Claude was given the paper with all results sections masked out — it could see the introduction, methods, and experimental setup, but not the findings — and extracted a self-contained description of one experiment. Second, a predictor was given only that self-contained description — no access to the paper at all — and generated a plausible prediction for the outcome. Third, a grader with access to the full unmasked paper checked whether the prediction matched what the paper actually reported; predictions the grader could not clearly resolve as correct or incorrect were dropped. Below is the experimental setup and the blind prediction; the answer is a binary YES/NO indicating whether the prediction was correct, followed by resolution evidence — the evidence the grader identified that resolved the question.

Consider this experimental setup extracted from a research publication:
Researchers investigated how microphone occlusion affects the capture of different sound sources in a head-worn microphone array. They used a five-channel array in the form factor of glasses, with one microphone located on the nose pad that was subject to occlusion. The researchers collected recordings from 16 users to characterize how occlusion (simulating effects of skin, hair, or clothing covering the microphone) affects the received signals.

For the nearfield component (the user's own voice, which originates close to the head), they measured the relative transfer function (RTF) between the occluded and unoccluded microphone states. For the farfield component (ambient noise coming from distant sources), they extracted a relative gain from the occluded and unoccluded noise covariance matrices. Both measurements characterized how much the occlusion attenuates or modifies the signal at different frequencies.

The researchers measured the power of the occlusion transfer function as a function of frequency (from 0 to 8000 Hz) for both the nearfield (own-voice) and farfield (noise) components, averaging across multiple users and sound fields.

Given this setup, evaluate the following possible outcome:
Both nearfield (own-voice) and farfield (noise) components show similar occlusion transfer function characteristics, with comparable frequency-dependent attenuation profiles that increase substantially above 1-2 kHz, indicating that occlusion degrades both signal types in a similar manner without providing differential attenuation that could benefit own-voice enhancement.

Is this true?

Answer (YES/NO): NO